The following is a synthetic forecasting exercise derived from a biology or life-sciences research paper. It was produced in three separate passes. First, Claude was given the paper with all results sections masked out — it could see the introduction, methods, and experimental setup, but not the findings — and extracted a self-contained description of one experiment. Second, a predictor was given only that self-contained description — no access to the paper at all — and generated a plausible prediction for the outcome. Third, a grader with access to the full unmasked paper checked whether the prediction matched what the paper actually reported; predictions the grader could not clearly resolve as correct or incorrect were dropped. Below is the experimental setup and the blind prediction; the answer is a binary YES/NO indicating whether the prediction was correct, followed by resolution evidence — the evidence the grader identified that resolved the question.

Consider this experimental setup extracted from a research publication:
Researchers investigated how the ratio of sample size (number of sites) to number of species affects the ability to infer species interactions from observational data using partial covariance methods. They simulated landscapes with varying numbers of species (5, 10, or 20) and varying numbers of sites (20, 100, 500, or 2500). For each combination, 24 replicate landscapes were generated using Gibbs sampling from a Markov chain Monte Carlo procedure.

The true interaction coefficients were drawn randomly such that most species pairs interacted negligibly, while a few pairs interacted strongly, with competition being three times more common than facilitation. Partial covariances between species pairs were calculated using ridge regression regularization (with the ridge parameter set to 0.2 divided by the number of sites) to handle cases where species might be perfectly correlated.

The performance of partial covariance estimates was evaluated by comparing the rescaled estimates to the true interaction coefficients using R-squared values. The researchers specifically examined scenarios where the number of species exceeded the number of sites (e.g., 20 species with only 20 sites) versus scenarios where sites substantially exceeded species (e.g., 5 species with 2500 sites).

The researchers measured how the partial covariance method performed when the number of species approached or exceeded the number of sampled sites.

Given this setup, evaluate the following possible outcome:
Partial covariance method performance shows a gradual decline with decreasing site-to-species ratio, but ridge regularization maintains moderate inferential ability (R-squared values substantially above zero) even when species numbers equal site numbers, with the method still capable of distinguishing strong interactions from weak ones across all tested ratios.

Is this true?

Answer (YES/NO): NO